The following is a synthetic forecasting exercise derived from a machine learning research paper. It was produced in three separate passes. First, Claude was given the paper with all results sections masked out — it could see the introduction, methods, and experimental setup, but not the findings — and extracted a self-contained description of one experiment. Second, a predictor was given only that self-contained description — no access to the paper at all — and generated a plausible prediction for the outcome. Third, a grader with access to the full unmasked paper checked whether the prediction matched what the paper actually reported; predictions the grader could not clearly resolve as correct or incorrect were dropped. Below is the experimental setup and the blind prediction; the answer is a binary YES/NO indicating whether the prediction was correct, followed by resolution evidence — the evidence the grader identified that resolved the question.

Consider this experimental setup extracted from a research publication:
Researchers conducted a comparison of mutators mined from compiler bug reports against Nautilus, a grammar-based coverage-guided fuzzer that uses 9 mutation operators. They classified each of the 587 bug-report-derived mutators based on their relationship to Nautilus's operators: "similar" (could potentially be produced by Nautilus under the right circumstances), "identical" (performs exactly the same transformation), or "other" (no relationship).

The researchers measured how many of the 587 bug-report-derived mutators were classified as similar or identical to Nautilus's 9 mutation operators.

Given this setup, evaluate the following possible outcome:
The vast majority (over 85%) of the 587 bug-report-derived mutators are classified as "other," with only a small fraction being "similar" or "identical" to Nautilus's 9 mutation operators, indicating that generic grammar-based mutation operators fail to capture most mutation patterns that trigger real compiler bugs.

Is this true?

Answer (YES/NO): YES